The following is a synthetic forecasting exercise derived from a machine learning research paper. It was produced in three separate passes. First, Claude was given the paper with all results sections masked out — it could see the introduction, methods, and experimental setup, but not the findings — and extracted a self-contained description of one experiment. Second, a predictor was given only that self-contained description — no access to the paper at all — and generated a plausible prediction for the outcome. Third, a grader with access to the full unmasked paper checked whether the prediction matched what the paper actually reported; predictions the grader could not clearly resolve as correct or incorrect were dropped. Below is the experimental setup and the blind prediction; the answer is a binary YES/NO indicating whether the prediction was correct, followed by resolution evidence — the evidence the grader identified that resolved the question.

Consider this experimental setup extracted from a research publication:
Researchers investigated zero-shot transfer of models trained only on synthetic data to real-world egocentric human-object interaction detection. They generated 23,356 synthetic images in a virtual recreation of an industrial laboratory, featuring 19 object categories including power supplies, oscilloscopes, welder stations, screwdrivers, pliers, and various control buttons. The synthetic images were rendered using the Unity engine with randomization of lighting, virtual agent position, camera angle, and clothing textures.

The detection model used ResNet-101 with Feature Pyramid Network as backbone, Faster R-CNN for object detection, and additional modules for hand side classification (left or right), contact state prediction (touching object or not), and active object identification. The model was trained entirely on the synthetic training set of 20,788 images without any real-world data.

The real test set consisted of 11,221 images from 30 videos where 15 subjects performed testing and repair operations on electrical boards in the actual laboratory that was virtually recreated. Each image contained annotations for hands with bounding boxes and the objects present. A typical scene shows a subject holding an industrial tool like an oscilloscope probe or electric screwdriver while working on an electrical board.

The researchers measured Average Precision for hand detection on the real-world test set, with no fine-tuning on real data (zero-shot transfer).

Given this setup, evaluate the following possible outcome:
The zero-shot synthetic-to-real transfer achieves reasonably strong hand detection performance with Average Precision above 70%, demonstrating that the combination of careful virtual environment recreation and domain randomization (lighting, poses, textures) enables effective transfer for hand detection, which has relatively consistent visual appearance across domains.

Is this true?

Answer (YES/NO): YES